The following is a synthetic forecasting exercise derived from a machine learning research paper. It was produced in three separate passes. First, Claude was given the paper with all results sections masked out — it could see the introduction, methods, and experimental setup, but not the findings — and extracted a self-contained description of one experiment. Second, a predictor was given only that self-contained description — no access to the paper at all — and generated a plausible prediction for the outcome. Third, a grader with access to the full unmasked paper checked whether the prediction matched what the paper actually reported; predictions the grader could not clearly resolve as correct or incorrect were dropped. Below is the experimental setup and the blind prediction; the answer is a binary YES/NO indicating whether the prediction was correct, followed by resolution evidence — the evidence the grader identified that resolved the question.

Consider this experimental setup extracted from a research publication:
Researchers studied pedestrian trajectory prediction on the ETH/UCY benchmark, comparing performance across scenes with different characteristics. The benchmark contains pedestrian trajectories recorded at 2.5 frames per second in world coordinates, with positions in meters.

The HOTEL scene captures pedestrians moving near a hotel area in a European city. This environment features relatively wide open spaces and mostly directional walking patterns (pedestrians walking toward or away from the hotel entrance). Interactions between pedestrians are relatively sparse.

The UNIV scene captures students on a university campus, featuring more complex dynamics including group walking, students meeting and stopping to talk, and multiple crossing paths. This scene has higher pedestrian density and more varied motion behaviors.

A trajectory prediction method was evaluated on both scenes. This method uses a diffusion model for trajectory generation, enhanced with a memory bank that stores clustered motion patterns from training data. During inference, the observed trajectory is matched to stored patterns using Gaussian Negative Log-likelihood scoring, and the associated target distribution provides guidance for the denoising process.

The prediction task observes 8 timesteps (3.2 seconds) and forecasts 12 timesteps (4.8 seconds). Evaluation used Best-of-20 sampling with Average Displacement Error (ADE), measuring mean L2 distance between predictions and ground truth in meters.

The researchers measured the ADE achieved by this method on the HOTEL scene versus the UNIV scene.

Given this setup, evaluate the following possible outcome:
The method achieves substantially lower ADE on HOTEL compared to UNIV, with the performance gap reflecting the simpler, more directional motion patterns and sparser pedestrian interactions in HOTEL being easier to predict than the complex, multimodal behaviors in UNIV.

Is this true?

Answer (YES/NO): YES